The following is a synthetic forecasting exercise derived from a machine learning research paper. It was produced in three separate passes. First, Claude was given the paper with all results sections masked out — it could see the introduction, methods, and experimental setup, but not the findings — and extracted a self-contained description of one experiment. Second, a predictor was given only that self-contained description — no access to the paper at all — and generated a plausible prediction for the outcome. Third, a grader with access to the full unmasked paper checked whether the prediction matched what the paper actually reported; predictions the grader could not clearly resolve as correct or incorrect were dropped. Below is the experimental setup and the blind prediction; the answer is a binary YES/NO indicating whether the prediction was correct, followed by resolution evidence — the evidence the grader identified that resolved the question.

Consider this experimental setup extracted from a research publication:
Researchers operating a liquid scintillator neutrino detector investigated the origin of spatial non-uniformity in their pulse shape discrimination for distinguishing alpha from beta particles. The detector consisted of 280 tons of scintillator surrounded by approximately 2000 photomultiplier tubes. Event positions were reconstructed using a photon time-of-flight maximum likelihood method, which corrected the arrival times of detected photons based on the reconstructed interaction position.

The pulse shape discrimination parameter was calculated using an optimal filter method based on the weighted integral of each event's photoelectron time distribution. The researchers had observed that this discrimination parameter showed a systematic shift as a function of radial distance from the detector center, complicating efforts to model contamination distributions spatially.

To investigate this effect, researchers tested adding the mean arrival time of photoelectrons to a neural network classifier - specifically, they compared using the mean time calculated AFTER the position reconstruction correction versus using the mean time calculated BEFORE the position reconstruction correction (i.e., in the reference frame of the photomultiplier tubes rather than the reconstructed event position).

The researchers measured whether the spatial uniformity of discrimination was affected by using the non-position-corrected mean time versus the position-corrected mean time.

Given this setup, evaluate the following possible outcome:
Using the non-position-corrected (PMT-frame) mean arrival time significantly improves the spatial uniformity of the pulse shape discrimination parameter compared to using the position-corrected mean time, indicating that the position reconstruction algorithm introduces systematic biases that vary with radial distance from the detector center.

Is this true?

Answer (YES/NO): YES